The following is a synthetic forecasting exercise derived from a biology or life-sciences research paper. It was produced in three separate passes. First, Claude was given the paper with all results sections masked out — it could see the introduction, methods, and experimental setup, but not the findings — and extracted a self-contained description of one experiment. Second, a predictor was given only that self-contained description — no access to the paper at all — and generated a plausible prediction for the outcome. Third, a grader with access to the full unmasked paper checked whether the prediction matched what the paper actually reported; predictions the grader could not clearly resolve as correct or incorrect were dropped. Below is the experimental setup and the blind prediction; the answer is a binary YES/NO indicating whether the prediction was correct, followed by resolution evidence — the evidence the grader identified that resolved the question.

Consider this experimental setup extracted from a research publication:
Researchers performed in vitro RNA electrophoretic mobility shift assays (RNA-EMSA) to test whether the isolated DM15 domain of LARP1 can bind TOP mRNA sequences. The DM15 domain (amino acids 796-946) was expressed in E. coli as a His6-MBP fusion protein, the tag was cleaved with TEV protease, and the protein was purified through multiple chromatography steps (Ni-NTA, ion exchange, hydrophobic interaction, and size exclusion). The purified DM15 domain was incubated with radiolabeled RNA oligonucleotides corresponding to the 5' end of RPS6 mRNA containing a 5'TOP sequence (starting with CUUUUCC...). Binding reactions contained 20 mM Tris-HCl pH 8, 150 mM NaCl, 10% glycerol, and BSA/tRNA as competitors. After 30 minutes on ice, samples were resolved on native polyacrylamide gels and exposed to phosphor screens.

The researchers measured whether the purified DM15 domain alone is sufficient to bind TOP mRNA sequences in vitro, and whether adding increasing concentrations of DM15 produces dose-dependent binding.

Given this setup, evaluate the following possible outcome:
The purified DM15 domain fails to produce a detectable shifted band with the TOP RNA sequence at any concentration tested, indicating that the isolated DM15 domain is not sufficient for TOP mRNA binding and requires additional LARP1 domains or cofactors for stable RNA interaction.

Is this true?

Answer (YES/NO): NO